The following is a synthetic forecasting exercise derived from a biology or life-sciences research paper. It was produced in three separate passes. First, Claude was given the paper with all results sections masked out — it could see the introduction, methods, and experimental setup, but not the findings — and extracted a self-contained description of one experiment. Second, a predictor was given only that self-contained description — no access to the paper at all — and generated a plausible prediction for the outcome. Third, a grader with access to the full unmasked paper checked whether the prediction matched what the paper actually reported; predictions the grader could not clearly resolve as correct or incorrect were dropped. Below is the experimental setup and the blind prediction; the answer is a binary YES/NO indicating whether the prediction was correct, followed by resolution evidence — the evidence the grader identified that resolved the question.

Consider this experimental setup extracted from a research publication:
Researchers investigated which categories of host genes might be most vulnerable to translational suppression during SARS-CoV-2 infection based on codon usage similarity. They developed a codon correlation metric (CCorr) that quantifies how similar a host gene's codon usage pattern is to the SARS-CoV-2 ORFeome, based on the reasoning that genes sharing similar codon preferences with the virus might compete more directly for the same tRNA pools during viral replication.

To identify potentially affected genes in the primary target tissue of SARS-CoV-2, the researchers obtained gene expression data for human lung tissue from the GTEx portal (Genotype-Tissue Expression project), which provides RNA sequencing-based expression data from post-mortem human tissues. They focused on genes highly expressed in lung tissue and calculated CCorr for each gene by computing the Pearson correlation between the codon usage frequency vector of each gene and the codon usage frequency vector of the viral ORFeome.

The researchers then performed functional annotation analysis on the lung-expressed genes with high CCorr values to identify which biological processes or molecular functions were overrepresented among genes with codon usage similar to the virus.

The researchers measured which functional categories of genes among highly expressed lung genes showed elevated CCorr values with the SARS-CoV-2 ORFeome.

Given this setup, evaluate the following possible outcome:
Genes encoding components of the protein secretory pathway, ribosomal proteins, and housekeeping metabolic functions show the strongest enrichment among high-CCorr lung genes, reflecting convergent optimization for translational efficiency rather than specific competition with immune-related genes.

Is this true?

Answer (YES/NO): NO